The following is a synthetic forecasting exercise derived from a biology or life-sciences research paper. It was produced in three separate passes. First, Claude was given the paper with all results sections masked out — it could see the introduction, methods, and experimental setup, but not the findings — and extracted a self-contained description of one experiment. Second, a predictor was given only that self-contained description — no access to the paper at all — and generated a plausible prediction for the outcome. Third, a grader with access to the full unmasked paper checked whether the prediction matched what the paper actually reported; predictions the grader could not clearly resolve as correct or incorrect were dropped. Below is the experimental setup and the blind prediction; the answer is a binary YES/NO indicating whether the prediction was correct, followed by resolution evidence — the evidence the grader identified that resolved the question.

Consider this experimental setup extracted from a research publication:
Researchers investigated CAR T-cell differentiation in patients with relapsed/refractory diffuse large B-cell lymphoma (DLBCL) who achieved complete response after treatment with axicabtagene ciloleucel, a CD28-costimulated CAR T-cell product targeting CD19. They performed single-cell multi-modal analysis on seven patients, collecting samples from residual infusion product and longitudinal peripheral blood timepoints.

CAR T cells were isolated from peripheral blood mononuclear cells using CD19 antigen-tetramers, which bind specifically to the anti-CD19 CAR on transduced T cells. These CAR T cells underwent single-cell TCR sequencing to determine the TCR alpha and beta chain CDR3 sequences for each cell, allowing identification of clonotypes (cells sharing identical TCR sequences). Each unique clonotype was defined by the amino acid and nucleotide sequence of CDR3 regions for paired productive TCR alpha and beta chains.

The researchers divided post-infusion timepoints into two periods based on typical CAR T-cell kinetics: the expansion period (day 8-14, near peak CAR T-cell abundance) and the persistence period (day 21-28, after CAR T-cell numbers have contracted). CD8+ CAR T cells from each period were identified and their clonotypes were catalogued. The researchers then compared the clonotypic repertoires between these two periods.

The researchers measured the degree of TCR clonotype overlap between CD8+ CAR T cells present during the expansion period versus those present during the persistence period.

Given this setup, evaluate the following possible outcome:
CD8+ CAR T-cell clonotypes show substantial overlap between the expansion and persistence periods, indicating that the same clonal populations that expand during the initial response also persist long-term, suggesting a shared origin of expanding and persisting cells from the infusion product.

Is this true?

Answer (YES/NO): NO